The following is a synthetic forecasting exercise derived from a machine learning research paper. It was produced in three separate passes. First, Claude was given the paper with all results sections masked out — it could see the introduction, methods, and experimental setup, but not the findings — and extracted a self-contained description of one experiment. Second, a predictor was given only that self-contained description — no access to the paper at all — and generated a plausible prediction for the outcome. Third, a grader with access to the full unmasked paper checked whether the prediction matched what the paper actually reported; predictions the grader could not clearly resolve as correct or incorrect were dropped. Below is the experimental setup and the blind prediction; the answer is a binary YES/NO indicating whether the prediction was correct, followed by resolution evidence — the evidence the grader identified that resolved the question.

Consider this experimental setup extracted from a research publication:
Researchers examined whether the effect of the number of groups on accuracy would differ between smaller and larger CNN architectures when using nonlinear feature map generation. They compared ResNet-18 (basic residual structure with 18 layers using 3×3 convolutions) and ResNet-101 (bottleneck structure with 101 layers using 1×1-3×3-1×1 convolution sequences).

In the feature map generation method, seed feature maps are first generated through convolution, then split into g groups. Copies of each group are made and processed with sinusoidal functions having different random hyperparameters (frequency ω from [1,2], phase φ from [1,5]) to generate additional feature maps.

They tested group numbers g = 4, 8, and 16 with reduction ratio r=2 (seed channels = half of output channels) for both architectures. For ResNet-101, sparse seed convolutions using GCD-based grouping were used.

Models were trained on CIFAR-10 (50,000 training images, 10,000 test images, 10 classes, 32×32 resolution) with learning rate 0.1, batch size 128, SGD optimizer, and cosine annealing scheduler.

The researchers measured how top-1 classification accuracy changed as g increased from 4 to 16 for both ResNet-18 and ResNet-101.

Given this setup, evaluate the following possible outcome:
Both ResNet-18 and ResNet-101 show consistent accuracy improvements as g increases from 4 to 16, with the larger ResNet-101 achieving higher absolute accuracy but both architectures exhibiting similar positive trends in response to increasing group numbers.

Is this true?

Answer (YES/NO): NO